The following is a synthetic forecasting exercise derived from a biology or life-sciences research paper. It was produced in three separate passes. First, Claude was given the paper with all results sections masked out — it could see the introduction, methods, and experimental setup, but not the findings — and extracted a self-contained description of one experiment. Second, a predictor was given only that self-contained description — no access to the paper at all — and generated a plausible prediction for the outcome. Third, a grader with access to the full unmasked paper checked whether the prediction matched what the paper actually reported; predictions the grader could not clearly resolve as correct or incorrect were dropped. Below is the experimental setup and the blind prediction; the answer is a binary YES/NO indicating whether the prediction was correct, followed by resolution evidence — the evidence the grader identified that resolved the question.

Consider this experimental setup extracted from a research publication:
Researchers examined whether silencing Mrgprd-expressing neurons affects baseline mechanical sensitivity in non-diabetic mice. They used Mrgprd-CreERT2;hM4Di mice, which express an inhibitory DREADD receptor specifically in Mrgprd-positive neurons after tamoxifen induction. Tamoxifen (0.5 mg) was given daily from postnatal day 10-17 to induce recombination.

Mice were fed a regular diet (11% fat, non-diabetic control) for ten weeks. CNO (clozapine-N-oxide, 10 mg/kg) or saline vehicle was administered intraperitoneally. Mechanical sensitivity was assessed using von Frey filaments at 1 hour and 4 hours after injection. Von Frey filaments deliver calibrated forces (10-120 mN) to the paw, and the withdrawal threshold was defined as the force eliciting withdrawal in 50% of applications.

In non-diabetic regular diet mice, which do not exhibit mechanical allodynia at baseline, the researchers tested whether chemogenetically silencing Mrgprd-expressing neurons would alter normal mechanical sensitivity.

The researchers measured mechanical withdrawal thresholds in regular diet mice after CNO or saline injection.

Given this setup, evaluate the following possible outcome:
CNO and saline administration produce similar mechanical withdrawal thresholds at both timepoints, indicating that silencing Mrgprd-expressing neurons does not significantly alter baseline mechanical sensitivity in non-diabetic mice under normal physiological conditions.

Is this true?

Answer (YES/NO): YES